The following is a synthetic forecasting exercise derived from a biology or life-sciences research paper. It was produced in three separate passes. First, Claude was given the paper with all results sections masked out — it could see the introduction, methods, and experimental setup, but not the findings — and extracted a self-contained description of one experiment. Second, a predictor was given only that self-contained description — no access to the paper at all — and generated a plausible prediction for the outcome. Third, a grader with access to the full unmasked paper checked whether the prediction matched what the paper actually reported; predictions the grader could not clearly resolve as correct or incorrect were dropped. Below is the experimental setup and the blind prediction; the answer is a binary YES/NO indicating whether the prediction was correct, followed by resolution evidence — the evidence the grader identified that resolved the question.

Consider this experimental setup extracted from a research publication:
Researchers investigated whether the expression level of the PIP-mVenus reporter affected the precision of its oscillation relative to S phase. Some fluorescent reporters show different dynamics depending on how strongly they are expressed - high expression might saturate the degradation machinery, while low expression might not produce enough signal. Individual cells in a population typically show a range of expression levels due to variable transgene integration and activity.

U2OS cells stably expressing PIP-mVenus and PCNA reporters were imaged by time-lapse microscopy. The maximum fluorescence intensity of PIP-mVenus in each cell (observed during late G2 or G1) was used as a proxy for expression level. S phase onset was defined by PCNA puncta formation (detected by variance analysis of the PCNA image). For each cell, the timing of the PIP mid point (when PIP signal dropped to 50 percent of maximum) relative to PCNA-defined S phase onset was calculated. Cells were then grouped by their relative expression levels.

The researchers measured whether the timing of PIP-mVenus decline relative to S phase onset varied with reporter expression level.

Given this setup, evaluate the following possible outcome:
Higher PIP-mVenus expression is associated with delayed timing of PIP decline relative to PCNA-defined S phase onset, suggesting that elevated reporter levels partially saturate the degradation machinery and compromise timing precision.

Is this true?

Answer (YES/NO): NO